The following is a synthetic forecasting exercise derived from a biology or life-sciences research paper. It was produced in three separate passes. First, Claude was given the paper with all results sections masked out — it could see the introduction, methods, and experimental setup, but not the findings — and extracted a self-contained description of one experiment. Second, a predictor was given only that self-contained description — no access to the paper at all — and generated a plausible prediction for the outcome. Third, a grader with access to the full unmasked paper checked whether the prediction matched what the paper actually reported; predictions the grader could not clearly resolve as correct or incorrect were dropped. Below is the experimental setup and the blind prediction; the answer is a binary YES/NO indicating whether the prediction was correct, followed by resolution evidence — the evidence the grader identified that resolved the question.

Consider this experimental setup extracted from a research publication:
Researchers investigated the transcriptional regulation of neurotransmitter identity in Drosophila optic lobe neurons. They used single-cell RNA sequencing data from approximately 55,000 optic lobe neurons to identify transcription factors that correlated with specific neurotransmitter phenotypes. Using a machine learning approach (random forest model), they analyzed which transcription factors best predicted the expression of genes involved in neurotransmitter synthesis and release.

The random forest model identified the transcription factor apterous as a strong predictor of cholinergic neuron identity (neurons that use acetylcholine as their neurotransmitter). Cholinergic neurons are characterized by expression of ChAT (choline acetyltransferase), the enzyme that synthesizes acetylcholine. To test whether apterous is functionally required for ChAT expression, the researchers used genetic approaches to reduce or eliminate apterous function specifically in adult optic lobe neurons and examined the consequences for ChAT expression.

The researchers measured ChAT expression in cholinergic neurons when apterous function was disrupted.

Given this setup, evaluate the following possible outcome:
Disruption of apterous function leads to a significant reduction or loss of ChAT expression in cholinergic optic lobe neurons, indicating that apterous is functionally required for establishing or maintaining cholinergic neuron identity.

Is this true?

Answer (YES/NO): YES